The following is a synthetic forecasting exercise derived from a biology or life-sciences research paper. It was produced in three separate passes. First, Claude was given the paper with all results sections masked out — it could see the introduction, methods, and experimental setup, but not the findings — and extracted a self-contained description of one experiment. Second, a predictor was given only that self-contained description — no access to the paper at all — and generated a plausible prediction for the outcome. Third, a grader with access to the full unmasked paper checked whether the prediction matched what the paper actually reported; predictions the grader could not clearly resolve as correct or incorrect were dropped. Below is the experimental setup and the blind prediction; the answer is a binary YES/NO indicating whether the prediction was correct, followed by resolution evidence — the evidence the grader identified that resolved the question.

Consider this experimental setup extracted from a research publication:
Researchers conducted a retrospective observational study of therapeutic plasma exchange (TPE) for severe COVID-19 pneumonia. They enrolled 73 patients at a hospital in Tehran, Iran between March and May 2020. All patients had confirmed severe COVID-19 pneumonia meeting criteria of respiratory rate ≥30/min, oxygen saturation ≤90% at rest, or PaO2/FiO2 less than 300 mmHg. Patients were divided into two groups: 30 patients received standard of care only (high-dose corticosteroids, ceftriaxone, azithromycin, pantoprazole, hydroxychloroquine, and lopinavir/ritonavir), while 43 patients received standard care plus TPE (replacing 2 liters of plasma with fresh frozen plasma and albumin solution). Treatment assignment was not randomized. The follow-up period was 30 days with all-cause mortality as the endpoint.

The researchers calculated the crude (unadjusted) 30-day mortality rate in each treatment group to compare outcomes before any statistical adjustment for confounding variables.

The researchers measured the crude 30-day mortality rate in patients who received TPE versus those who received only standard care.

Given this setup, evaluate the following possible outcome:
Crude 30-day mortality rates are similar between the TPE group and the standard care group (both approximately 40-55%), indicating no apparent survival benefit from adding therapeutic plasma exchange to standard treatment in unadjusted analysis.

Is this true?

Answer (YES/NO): NO